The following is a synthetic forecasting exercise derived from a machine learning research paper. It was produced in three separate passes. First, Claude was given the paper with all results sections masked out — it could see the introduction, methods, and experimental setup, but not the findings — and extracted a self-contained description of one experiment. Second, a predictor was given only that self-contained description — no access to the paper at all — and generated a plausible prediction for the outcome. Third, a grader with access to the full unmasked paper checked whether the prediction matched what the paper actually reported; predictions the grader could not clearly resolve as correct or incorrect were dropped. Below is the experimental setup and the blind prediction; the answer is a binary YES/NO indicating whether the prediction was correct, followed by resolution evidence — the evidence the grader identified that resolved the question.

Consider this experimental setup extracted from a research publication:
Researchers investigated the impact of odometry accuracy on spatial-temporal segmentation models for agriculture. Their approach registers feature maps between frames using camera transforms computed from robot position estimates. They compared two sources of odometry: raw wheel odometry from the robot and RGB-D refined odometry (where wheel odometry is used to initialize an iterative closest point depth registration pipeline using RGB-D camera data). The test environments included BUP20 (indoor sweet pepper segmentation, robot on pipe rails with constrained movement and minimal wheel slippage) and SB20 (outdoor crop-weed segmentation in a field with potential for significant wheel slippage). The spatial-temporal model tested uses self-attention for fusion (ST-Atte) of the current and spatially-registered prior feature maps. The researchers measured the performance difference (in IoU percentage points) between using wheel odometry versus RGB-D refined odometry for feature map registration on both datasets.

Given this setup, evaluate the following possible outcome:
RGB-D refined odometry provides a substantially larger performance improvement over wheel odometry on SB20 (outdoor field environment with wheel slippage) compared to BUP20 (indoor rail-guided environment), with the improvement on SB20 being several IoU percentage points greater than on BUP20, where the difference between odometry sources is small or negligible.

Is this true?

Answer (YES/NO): NO